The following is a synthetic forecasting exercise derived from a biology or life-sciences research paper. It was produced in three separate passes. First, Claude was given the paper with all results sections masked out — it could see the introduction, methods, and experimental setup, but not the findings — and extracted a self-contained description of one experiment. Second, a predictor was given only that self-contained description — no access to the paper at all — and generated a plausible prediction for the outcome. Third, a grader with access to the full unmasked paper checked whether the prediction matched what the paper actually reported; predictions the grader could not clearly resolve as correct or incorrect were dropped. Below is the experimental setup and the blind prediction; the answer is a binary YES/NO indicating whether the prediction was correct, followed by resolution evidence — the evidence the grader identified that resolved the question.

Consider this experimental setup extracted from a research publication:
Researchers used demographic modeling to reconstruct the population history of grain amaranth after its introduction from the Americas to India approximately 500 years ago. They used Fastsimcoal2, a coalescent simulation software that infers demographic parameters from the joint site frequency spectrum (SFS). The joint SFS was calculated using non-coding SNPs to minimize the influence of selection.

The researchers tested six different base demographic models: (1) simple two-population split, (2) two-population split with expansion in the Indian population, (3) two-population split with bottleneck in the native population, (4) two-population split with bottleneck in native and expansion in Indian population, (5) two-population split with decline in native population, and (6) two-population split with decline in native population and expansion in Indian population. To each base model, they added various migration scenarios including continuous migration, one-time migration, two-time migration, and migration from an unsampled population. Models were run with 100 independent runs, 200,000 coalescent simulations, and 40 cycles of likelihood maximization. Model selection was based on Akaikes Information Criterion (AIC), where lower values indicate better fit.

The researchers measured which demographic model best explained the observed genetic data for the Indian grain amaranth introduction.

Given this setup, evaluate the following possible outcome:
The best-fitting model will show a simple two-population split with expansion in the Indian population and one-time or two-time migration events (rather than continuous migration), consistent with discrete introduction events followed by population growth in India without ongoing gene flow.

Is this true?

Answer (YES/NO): NO